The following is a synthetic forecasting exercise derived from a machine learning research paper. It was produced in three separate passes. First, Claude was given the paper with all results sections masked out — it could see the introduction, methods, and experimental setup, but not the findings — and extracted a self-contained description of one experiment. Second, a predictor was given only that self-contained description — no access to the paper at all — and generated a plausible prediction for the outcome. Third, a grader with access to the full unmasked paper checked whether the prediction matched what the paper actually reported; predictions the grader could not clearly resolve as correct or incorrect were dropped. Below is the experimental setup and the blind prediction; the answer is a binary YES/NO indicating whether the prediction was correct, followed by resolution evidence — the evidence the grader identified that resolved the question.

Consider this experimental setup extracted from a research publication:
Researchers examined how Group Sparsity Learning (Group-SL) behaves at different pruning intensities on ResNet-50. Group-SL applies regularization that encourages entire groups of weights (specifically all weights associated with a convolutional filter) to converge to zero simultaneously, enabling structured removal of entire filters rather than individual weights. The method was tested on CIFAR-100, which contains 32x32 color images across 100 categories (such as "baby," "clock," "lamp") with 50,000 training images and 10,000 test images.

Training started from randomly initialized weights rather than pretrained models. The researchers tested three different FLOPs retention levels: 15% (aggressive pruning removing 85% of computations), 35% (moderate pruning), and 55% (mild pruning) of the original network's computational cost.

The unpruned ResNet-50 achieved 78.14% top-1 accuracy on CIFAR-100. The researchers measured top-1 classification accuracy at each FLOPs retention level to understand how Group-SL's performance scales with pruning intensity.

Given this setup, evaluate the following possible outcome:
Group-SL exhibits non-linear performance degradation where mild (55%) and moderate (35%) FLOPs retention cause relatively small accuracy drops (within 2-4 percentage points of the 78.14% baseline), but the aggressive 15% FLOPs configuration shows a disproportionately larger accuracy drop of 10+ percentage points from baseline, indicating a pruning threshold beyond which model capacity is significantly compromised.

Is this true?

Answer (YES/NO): YES